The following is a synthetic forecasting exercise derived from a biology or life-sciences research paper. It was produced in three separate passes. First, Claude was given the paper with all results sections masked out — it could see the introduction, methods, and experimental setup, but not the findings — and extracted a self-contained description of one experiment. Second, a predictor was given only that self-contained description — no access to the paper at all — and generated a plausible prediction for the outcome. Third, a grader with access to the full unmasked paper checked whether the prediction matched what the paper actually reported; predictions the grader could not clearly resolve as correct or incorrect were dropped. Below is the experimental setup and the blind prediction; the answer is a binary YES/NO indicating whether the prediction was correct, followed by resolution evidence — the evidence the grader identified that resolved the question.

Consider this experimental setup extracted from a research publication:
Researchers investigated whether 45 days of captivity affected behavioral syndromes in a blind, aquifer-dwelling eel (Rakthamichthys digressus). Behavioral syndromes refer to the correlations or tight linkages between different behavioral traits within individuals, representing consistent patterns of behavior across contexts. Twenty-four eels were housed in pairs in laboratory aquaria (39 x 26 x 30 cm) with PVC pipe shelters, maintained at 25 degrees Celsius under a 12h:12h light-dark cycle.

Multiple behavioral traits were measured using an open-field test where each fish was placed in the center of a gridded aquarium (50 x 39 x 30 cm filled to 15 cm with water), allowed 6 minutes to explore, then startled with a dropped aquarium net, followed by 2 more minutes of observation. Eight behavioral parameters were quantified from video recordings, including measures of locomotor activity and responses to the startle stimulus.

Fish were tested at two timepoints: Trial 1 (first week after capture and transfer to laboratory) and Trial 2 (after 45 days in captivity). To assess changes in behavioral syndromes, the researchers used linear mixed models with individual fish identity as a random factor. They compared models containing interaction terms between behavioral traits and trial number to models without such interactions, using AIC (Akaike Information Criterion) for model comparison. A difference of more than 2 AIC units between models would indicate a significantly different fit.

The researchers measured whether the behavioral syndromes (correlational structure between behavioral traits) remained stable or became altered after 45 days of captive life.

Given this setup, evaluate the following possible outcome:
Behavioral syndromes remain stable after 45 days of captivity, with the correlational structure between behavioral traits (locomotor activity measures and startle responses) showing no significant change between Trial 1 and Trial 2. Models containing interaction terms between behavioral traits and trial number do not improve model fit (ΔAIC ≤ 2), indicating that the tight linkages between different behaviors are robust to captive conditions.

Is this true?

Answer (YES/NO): YES